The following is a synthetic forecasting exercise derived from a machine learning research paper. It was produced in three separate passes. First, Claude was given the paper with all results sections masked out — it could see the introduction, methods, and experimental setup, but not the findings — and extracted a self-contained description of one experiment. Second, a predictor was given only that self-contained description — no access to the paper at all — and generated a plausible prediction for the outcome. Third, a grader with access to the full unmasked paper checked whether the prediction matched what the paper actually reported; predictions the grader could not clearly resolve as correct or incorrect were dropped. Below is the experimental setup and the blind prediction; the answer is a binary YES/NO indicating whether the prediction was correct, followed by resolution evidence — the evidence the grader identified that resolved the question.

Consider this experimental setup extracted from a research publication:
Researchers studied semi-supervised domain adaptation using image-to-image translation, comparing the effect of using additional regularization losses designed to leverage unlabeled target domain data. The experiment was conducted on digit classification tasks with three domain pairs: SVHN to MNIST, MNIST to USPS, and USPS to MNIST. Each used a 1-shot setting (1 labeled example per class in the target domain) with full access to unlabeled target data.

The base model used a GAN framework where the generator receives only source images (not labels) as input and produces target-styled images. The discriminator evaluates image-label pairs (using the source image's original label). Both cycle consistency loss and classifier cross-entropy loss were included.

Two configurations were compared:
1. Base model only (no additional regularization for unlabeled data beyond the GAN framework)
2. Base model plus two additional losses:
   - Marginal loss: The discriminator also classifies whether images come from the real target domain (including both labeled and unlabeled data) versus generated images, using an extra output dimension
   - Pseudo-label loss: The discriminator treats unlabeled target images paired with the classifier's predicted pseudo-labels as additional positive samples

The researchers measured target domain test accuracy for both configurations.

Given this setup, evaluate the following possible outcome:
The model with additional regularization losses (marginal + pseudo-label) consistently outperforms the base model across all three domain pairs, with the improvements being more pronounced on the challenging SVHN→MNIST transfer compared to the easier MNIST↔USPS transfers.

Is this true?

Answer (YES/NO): NO